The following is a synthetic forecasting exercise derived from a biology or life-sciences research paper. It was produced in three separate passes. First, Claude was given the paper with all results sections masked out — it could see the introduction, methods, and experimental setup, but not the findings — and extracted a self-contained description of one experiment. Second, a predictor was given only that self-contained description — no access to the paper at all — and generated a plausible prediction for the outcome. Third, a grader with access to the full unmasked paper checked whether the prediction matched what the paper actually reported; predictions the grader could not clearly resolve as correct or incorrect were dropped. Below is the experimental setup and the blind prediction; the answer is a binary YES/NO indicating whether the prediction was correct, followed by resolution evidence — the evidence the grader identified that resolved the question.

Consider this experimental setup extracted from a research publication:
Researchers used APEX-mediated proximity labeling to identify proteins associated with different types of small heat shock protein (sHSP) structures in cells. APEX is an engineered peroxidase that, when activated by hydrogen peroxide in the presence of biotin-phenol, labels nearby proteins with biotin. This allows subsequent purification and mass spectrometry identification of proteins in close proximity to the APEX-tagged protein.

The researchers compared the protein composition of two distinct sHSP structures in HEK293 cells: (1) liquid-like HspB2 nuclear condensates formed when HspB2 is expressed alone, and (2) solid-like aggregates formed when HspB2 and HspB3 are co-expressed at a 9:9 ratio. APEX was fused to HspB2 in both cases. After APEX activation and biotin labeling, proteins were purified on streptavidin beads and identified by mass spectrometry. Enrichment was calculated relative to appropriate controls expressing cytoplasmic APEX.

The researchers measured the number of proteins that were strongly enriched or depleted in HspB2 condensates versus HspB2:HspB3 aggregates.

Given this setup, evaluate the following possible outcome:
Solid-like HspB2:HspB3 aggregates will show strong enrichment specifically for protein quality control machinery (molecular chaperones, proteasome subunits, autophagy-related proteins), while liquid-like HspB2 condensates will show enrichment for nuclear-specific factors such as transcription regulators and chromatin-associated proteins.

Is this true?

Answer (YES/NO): NO